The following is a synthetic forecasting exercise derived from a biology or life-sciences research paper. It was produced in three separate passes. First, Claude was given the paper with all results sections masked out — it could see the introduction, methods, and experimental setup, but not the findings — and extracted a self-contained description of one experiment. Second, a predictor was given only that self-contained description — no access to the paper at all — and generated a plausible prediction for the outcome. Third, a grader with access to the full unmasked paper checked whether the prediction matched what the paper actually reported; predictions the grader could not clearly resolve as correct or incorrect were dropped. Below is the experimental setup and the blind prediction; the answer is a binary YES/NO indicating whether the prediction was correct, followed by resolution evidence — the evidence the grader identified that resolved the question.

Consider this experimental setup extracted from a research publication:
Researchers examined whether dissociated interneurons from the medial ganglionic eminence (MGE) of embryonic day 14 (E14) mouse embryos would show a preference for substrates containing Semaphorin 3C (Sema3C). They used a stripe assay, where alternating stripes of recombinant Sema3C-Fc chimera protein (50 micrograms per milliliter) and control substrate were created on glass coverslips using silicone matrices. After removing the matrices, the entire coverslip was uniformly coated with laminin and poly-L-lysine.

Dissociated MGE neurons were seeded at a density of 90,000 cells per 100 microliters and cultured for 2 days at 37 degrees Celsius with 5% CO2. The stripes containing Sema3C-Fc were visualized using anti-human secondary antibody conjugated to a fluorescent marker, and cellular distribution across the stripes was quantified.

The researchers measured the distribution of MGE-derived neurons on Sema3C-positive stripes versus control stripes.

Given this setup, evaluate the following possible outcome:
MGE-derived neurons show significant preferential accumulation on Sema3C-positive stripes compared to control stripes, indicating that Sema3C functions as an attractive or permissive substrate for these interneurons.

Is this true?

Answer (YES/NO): YES